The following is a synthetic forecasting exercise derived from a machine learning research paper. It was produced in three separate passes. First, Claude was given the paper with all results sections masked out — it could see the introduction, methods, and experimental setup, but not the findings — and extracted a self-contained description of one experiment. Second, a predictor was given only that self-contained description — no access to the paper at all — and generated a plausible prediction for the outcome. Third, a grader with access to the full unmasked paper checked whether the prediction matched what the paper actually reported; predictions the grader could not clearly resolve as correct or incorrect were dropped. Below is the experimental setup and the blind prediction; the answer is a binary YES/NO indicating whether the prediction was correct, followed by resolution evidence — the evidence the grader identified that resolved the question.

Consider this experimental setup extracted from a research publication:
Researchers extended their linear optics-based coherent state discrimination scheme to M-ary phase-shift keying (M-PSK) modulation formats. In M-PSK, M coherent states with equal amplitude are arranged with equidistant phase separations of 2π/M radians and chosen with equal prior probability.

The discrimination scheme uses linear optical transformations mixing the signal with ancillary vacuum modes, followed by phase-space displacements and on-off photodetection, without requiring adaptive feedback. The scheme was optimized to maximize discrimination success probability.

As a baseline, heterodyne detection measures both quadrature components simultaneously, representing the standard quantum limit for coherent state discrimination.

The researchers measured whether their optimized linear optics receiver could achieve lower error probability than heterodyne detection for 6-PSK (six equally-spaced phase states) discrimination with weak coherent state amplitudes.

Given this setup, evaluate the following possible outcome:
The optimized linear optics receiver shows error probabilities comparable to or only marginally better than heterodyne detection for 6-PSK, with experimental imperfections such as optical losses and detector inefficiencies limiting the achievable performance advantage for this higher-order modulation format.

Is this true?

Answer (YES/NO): NO